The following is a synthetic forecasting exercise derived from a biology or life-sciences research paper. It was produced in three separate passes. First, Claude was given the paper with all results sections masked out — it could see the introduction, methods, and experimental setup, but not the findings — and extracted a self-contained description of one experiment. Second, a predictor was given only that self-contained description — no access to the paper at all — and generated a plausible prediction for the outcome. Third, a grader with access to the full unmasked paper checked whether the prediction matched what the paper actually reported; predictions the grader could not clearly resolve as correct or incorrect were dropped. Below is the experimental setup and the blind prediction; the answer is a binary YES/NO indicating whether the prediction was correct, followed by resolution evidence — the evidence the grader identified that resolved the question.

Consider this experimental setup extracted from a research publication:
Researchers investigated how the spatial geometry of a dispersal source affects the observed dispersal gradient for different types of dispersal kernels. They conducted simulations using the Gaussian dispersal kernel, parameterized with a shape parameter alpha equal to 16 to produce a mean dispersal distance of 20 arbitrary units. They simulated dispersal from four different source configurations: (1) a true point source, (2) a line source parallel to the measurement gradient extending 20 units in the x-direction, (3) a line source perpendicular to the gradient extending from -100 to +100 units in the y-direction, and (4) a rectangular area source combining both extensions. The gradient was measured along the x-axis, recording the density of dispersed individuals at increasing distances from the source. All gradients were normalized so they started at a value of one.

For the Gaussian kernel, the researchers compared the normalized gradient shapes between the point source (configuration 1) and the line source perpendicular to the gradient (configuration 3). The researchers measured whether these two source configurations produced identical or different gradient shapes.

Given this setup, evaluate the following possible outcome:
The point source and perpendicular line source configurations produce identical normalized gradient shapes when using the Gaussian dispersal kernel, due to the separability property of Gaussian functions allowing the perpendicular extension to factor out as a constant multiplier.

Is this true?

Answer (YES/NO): YES